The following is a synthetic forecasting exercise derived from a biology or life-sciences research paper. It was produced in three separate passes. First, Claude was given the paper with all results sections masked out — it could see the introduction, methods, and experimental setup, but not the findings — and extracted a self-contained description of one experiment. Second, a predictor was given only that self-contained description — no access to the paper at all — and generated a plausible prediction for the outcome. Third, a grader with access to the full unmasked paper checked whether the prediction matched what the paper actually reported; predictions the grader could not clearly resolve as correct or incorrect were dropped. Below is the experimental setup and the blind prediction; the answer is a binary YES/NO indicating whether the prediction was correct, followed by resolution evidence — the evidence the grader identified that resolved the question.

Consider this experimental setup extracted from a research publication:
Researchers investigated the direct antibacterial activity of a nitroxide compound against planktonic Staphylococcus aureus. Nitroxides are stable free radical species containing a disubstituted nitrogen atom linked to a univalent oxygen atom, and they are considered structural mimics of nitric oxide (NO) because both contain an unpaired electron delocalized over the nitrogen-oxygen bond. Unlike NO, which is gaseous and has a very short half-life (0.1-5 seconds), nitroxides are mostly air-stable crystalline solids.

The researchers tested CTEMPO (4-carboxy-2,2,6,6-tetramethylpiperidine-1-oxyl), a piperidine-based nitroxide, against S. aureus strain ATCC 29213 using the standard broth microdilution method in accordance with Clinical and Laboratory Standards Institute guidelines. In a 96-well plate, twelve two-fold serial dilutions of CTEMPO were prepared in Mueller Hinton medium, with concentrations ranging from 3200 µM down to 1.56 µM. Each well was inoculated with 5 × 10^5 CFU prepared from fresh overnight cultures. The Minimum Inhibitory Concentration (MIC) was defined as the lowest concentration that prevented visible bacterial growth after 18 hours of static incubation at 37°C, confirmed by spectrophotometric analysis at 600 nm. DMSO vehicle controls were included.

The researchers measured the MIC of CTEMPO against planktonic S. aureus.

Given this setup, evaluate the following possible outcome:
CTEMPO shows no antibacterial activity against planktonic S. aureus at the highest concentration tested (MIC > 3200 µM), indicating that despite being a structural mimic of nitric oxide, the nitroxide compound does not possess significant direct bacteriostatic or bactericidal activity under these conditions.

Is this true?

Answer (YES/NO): YES